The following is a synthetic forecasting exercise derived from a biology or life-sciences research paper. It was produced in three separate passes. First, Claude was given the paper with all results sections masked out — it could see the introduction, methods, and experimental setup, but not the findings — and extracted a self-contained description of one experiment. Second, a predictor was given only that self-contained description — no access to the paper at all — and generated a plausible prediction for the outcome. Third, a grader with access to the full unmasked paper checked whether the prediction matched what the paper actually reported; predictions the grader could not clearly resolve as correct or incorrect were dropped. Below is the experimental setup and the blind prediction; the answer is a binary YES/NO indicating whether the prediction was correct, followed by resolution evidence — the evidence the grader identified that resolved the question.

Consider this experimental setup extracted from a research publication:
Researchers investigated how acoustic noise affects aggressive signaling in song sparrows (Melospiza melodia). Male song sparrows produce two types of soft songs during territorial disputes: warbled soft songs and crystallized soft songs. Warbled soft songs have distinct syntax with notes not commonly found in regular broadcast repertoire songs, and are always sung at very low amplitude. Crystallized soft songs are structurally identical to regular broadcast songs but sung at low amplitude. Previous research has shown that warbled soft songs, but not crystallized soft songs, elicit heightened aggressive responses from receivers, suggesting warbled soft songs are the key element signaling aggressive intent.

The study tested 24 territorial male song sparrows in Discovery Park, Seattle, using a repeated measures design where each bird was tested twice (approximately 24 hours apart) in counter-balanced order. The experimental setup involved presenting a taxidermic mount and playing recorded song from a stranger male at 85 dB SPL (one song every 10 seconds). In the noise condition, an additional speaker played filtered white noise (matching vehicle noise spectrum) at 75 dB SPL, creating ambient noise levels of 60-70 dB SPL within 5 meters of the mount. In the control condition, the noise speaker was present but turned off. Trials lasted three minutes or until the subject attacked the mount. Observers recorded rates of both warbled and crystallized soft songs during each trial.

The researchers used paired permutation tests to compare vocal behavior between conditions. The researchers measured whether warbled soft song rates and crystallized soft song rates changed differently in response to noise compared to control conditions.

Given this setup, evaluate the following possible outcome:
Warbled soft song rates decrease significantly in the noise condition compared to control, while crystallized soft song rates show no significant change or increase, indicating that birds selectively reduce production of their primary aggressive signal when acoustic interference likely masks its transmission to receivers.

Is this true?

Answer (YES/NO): NO